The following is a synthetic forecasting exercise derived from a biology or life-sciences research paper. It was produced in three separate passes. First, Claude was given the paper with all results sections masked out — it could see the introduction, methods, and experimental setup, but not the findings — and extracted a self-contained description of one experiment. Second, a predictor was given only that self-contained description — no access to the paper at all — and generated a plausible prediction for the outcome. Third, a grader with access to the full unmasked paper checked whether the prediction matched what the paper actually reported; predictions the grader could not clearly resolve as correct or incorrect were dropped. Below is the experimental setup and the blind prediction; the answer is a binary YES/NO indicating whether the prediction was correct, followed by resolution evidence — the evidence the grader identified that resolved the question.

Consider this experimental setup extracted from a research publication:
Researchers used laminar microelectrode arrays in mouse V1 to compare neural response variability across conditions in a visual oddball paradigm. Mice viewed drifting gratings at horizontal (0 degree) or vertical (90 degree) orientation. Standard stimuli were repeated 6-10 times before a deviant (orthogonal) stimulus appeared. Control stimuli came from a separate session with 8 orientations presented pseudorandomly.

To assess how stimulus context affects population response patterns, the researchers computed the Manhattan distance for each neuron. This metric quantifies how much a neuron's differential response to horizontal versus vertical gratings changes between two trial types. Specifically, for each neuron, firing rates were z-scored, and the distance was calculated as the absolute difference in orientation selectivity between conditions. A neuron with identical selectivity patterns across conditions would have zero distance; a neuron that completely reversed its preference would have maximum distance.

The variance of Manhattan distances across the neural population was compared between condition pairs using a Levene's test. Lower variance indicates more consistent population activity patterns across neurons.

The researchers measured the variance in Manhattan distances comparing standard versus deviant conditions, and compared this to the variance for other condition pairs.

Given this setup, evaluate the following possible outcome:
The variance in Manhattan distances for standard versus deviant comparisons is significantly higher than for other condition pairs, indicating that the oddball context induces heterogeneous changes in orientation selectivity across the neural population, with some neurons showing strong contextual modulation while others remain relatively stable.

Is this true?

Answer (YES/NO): NO